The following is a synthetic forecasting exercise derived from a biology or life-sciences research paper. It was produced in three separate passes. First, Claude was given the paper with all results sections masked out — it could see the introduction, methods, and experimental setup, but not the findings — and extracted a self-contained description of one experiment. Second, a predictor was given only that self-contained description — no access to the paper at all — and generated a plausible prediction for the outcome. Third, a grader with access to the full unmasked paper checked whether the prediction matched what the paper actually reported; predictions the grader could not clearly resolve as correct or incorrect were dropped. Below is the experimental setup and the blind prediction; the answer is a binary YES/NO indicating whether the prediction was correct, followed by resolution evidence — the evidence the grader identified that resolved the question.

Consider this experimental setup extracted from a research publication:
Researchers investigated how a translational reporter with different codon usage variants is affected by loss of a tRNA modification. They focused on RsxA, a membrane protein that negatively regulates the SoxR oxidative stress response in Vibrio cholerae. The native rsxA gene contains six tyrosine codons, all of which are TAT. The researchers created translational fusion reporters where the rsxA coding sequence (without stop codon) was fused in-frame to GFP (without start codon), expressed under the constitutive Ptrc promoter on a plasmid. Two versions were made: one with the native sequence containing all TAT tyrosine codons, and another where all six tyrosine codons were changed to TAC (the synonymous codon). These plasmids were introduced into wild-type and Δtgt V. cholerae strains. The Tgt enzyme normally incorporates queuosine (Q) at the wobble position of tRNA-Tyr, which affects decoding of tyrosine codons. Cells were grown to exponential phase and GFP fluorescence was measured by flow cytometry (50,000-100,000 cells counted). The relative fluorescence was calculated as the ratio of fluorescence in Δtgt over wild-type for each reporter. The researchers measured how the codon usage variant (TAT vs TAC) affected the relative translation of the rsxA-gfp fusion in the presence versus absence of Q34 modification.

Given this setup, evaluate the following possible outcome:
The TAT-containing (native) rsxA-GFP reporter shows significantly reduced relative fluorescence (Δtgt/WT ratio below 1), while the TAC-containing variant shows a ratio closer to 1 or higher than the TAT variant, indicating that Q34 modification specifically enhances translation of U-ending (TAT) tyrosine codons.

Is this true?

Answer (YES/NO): NO